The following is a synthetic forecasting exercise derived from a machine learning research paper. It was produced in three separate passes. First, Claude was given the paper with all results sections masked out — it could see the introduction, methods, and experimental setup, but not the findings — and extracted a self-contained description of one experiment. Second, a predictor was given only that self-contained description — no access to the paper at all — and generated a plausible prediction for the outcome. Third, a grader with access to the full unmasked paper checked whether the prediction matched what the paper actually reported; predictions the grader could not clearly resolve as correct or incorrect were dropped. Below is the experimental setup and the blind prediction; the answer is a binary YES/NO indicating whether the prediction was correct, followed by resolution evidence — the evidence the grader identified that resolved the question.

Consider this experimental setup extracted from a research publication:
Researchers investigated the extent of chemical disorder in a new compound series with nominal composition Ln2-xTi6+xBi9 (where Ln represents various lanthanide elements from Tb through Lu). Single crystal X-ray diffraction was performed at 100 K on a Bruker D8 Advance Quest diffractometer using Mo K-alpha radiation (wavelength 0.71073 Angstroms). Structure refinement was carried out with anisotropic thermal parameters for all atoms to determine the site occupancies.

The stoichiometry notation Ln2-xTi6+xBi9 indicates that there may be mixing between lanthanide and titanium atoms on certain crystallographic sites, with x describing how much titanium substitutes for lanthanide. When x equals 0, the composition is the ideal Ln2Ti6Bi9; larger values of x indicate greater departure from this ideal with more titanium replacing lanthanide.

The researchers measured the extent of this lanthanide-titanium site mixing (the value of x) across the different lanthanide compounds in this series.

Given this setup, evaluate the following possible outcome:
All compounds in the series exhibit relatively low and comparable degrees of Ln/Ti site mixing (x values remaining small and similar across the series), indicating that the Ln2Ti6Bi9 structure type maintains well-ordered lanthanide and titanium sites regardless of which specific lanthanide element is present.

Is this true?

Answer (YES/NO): NO